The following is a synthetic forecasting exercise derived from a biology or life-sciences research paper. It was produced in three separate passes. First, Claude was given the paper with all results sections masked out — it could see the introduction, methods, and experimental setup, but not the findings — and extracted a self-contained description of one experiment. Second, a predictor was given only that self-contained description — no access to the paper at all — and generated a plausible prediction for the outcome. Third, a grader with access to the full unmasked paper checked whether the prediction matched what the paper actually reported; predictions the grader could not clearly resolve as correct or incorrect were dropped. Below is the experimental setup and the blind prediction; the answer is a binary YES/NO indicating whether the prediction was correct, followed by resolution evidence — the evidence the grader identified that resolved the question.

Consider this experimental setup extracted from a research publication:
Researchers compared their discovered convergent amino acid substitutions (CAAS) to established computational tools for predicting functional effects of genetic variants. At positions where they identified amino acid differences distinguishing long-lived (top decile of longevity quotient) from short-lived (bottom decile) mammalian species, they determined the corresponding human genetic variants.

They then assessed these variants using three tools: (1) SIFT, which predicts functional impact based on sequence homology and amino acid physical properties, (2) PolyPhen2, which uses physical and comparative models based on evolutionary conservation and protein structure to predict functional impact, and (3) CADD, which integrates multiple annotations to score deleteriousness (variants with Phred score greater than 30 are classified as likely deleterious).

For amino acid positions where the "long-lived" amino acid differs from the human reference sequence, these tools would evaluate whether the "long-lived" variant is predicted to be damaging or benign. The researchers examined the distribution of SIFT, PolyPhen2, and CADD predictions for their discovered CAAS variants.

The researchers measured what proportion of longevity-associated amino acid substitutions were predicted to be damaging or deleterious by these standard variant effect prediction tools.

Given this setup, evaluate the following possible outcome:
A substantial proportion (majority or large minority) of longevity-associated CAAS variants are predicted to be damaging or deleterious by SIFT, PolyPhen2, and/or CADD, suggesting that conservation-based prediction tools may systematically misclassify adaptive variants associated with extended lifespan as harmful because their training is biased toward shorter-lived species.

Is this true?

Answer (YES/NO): NO